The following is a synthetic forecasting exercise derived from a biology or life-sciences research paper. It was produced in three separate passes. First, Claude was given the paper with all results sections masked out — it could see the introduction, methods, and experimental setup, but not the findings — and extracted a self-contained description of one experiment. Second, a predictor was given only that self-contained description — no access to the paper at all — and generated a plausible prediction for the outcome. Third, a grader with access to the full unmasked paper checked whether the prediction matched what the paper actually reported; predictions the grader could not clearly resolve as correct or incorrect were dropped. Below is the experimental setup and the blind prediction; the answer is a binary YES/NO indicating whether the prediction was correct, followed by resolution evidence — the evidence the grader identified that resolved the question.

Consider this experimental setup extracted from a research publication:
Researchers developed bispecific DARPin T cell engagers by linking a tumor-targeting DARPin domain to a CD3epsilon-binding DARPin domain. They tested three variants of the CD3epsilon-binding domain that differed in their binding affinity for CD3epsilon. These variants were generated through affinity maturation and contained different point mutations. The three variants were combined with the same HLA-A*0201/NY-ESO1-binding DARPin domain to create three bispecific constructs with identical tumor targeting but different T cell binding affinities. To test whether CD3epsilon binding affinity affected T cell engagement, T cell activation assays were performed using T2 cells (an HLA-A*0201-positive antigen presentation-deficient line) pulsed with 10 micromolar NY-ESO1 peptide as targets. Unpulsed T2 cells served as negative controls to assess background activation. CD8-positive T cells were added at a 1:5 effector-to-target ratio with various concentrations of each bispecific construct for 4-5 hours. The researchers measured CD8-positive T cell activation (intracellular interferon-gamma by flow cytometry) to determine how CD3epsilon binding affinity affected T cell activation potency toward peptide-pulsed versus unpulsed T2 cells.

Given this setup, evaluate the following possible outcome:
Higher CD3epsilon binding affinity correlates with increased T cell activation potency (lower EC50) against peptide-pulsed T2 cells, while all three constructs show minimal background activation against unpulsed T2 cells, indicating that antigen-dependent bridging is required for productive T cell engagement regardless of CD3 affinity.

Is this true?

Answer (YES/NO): YES